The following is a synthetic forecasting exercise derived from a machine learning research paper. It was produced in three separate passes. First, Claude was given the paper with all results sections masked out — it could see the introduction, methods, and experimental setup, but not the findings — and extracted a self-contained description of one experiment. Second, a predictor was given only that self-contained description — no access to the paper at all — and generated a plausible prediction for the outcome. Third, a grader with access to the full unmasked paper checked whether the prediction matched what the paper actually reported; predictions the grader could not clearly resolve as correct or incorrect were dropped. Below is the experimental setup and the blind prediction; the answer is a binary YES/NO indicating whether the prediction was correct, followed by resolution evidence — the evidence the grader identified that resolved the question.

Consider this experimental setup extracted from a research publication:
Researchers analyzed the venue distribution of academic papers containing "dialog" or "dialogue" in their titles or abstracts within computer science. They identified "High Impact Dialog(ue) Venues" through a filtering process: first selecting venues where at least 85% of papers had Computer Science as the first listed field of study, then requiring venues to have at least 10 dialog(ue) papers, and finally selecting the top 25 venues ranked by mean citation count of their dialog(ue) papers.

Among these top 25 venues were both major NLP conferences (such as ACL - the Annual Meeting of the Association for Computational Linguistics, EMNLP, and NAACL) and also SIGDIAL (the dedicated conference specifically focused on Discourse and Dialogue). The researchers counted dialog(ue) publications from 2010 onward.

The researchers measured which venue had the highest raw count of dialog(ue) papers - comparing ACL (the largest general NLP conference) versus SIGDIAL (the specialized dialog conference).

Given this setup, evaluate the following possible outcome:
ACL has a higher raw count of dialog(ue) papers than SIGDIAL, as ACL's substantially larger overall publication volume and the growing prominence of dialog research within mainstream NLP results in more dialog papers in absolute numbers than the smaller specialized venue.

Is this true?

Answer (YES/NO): YES